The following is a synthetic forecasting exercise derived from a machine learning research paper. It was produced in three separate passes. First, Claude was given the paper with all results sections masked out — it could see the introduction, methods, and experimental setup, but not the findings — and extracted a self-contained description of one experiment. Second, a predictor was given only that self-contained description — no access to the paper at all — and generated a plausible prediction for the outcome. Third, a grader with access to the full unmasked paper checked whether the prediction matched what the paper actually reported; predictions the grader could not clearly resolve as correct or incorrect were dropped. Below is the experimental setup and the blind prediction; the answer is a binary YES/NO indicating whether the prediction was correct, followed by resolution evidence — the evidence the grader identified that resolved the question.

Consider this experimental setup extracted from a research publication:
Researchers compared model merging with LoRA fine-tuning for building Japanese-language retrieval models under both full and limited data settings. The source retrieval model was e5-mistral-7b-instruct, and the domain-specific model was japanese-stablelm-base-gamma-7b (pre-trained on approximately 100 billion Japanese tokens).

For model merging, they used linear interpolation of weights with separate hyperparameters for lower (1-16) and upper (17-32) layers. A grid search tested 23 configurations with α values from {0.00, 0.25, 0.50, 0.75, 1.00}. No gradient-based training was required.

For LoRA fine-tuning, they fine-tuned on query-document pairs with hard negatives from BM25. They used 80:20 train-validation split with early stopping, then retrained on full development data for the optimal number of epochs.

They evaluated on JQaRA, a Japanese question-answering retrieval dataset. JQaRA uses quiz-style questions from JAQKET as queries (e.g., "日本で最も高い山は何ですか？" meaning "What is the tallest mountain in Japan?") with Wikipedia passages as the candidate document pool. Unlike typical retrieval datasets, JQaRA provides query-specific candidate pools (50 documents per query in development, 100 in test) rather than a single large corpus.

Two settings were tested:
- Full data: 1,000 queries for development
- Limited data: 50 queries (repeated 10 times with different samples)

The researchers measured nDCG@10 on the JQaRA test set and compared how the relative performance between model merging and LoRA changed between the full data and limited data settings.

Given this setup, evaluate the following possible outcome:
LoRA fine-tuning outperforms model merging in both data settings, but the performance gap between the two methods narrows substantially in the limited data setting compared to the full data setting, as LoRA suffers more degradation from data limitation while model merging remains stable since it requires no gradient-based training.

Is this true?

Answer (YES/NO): NO